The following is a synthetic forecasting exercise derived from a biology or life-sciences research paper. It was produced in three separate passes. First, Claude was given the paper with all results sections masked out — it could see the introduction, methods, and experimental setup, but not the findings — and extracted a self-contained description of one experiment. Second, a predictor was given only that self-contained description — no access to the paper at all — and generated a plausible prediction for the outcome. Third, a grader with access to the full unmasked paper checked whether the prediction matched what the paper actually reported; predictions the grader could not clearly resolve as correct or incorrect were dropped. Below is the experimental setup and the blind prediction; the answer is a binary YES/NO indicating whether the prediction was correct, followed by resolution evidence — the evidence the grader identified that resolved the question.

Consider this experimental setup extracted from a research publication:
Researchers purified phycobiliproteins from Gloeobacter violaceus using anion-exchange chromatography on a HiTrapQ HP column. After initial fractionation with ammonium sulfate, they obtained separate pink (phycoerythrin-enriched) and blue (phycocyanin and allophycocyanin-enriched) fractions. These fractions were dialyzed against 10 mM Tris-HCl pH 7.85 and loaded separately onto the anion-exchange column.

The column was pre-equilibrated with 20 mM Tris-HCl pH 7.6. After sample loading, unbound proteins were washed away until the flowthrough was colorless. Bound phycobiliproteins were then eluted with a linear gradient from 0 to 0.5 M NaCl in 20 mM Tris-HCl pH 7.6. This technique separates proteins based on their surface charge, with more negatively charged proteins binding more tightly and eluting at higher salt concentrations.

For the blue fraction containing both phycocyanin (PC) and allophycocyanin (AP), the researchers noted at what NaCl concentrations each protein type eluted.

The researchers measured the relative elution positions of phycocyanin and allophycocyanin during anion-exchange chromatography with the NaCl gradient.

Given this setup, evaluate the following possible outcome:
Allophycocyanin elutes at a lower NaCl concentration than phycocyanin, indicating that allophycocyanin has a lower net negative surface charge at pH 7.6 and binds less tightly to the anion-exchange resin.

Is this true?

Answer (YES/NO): NO